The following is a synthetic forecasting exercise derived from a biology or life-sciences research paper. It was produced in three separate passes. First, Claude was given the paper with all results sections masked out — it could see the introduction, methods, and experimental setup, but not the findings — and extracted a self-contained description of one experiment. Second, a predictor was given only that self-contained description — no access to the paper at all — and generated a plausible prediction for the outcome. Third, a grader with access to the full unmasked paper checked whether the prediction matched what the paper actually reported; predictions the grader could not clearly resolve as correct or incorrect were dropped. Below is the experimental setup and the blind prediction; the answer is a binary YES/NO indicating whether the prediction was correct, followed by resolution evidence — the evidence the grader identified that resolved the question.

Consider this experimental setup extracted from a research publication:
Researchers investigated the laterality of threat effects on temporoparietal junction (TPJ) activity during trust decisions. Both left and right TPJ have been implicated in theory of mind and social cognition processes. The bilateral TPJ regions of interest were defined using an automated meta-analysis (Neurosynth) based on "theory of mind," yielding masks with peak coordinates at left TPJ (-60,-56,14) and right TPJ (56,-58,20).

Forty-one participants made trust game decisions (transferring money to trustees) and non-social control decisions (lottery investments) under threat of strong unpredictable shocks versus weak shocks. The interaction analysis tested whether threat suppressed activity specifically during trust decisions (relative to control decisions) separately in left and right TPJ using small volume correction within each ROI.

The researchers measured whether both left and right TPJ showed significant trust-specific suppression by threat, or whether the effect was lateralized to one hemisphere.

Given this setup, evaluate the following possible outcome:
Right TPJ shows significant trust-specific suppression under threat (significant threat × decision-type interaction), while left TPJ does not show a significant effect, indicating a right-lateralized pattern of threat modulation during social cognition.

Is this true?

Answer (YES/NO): NO